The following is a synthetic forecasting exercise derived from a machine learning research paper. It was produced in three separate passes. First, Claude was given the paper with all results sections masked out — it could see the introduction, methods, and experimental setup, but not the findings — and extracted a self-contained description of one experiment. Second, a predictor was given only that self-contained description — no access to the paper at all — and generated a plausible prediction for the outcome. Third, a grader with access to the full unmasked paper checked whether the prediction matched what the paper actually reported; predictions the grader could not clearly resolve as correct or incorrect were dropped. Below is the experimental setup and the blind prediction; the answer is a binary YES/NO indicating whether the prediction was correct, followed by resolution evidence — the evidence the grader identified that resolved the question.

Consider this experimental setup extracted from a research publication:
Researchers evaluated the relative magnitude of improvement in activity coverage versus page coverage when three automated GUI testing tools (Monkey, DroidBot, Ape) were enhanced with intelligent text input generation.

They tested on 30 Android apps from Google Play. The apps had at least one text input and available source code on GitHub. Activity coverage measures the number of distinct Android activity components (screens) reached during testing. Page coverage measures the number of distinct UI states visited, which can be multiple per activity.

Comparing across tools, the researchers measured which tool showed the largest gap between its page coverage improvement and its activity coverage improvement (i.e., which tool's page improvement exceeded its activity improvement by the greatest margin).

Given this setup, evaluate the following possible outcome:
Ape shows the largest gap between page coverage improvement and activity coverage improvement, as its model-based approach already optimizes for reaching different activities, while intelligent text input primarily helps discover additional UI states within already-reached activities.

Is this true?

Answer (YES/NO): YES